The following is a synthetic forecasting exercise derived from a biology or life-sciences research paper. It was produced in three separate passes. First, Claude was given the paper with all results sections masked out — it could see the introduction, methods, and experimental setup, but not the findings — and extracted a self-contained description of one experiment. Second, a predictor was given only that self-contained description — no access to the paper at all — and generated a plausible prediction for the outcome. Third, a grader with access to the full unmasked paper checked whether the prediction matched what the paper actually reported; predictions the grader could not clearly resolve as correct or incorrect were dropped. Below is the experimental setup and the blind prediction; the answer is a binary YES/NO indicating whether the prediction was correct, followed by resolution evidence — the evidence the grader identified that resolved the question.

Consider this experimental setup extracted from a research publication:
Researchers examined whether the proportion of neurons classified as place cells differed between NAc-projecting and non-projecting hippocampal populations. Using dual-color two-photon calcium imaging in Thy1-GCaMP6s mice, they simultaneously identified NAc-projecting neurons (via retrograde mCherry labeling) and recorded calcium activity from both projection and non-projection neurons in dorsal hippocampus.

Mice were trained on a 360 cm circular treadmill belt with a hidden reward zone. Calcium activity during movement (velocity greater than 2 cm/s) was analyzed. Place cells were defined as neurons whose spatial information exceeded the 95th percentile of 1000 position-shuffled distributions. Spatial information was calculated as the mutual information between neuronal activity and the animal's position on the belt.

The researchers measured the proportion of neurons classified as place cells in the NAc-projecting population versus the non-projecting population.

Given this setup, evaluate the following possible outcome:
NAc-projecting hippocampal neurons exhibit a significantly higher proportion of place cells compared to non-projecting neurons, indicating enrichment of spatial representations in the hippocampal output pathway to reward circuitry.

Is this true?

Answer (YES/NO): YES